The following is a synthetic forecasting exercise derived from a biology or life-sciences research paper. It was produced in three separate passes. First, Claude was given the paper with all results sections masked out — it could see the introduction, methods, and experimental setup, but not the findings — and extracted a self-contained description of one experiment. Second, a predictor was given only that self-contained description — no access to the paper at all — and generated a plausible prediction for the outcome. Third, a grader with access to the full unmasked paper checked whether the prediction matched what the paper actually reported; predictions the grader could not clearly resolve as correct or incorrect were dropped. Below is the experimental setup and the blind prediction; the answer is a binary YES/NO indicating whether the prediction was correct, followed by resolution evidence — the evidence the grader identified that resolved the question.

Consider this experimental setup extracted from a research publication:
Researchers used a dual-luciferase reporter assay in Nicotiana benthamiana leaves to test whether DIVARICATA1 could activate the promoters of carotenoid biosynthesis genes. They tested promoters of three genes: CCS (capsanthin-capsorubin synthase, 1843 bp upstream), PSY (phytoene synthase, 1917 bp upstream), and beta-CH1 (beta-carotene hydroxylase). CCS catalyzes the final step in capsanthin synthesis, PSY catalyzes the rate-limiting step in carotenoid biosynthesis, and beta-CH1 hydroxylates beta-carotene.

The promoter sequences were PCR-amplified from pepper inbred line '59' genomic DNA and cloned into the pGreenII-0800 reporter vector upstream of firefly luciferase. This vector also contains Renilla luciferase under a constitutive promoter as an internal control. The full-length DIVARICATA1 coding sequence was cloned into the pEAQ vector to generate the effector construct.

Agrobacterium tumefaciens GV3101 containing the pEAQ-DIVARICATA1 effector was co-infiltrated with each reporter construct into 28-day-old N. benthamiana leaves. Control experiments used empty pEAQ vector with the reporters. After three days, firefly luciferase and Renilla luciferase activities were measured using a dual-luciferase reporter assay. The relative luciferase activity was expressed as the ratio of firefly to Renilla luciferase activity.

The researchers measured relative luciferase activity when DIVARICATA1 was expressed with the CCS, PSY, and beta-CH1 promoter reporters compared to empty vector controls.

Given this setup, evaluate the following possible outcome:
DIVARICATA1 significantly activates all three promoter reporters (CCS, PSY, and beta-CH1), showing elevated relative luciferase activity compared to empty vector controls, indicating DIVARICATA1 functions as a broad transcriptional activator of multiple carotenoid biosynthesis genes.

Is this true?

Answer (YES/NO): YES